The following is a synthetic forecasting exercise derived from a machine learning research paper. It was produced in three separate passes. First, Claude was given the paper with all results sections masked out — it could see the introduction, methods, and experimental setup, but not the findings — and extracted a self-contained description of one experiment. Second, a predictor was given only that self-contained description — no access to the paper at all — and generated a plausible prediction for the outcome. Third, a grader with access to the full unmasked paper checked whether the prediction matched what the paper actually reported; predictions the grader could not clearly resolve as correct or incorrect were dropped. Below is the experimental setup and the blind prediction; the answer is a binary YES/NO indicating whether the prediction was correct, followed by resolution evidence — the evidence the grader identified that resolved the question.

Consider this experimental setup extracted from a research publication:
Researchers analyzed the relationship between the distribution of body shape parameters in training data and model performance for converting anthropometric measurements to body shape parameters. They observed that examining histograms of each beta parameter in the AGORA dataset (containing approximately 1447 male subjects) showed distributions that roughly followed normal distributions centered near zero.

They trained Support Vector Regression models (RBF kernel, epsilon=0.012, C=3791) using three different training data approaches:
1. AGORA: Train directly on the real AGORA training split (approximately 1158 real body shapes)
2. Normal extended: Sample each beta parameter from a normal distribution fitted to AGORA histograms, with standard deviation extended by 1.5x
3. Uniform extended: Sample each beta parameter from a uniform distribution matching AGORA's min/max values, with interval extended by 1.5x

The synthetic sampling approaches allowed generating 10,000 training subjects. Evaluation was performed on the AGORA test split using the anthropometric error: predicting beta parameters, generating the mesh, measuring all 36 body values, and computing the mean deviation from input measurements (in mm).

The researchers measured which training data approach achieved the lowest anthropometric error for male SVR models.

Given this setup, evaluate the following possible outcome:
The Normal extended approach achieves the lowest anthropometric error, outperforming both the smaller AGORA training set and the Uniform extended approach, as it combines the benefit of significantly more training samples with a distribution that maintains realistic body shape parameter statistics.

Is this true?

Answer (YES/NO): NO